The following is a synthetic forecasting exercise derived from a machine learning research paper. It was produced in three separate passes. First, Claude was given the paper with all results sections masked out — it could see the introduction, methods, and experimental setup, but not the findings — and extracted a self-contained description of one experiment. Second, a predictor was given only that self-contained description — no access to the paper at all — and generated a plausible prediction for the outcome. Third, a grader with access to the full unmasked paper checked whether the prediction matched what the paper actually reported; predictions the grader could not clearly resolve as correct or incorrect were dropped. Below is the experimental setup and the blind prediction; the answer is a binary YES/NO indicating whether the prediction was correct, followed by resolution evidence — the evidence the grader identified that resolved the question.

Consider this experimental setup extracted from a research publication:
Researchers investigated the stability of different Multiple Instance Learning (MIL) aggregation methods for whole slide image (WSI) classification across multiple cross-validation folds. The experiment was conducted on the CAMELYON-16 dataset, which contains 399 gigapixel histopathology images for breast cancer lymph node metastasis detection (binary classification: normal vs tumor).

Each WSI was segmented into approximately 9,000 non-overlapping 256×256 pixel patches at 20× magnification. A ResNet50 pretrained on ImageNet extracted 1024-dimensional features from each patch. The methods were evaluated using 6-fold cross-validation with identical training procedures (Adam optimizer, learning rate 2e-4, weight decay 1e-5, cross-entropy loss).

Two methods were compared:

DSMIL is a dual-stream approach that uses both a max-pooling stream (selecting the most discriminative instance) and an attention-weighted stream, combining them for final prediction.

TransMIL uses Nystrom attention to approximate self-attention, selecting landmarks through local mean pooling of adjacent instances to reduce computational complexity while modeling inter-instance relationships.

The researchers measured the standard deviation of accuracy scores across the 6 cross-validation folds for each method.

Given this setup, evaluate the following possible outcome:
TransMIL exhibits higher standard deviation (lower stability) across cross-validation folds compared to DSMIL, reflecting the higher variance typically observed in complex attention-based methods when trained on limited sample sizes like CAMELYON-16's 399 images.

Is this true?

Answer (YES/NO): YES